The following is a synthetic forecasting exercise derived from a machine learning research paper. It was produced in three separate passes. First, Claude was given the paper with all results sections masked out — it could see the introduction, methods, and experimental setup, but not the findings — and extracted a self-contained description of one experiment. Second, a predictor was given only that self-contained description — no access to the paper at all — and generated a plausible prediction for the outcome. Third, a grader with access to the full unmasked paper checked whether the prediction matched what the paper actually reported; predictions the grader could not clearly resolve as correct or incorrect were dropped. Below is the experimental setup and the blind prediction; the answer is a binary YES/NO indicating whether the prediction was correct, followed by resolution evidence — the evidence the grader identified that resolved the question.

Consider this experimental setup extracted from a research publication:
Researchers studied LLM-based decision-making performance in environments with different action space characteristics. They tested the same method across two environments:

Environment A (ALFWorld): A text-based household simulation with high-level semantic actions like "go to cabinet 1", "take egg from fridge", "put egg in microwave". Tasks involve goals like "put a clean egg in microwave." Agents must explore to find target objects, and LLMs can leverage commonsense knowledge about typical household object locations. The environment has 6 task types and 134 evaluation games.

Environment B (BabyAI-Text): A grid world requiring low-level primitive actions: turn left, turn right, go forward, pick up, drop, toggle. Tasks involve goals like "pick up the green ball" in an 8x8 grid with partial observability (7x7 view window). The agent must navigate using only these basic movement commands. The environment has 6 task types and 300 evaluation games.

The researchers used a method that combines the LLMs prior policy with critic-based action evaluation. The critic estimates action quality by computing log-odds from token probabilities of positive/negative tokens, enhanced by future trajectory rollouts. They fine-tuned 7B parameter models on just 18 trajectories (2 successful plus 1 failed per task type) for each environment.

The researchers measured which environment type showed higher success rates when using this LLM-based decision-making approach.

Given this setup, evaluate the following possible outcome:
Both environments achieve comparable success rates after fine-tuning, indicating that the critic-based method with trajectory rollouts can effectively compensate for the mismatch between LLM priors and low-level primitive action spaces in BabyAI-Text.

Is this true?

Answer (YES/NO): NO